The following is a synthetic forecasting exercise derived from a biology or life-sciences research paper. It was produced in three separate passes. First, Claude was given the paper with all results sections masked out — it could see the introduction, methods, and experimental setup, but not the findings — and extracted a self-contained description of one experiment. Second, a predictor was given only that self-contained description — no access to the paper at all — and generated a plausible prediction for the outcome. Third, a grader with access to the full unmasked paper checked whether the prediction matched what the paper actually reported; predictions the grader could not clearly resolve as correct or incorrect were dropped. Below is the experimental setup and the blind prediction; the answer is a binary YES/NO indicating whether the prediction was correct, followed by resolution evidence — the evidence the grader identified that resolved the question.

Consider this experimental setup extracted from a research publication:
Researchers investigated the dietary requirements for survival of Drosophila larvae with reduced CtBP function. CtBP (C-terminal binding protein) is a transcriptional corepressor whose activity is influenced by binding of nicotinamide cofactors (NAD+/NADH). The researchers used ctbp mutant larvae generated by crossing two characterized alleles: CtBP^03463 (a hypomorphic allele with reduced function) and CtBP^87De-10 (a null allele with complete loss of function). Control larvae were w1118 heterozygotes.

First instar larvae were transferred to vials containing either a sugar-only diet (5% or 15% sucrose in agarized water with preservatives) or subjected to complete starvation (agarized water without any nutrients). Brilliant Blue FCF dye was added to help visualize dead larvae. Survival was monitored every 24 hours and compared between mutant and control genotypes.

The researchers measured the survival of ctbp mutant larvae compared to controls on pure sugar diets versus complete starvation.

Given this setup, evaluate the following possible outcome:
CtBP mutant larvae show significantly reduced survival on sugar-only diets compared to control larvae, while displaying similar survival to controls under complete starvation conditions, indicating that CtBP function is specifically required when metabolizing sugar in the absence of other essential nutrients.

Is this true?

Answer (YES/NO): NO